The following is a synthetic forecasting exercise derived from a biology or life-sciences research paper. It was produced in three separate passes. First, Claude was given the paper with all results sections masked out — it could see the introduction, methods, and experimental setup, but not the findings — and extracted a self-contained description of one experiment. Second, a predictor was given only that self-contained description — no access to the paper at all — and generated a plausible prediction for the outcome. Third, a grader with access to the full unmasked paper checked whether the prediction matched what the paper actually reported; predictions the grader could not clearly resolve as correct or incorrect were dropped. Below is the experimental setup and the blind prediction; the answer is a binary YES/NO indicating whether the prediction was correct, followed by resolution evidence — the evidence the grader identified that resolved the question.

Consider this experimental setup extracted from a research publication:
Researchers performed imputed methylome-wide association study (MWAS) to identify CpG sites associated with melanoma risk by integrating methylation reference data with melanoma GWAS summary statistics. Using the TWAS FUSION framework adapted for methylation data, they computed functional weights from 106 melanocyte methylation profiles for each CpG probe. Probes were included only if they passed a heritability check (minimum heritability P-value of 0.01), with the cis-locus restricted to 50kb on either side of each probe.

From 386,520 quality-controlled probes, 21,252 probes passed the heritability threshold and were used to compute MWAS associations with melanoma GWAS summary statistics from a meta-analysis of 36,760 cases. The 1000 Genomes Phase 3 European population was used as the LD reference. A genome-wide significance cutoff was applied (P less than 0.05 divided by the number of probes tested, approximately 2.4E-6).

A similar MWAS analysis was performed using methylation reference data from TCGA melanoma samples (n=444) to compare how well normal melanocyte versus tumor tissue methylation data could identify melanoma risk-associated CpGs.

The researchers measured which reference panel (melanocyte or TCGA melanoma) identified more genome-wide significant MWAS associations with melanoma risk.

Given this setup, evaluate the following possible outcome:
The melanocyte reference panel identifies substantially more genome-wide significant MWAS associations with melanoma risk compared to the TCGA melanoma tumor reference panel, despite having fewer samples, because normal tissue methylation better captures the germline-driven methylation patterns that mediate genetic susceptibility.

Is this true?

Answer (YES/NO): YES